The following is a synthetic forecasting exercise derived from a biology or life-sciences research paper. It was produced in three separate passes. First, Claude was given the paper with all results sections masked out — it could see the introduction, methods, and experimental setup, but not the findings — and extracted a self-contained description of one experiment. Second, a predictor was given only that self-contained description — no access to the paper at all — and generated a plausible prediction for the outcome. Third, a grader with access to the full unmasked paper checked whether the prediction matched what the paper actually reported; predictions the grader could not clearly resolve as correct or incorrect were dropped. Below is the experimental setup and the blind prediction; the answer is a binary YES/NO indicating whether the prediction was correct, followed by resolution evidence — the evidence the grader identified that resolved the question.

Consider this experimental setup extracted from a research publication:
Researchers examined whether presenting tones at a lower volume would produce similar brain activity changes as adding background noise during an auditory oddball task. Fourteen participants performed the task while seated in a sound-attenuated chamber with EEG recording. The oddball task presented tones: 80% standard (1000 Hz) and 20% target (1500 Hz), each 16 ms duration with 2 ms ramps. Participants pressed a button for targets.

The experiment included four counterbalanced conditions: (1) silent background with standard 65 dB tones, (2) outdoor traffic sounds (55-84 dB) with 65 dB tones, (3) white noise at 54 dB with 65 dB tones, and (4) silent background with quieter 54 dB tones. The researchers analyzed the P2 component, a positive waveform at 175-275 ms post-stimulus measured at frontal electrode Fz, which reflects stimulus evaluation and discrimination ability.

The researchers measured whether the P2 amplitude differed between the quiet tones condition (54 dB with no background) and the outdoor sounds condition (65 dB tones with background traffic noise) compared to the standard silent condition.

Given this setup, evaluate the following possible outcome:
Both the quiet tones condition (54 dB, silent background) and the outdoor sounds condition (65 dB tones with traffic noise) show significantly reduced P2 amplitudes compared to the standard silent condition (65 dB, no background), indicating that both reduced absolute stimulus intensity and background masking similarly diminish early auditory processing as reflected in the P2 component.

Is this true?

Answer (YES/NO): NO